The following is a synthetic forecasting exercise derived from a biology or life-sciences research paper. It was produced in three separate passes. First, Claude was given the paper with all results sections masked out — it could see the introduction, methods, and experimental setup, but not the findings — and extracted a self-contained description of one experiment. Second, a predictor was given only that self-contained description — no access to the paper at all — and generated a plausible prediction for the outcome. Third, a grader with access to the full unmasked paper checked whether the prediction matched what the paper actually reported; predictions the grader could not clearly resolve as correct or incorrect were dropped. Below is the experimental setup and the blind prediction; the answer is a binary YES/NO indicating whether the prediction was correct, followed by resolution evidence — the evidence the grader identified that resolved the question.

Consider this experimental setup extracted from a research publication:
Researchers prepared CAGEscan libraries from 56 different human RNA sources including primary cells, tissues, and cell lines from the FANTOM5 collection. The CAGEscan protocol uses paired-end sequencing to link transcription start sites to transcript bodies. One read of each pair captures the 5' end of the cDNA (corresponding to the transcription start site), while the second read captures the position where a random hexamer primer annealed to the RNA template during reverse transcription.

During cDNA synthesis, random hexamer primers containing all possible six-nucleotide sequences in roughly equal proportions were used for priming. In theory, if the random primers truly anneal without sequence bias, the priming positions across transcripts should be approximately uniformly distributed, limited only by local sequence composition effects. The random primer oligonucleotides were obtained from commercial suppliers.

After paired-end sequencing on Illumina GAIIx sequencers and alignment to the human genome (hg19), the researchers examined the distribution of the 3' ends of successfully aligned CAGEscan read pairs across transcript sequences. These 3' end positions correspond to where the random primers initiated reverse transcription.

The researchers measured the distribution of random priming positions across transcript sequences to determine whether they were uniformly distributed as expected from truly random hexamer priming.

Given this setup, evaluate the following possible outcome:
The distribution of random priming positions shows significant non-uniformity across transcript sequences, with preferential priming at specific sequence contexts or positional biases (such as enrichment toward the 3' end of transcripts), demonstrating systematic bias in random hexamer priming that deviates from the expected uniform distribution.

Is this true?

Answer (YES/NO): YES